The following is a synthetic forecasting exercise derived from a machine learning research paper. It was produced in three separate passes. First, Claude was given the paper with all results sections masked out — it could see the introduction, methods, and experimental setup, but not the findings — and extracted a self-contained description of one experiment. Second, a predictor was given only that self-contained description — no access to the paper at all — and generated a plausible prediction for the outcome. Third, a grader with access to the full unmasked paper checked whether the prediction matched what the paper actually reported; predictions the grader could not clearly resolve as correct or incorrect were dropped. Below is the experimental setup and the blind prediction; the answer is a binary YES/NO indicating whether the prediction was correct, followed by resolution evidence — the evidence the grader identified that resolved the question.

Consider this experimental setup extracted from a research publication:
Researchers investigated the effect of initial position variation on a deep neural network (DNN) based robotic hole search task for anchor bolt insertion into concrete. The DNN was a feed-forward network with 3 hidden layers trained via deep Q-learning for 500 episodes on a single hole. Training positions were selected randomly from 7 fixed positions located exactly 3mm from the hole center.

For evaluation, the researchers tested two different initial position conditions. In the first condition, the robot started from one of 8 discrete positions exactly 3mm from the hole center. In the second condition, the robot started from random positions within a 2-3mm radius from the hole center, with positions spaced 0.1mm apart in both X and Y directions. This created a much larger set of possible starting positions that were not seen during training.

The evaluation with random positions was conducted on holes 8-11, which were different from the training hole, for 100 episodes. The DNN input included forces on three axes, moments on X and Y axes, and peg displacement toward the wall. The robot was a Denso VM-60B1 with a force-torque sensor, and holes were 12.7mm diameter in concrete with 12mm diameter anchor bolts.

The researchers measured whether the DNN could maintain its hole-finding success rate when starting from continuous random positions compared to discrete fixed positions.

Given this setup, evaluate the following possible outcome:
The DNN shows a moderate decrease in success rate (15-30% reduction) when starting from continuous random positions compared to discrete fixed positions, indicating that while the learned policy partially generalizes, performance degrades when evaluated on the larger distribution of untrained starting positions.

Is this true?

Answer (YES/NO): NO